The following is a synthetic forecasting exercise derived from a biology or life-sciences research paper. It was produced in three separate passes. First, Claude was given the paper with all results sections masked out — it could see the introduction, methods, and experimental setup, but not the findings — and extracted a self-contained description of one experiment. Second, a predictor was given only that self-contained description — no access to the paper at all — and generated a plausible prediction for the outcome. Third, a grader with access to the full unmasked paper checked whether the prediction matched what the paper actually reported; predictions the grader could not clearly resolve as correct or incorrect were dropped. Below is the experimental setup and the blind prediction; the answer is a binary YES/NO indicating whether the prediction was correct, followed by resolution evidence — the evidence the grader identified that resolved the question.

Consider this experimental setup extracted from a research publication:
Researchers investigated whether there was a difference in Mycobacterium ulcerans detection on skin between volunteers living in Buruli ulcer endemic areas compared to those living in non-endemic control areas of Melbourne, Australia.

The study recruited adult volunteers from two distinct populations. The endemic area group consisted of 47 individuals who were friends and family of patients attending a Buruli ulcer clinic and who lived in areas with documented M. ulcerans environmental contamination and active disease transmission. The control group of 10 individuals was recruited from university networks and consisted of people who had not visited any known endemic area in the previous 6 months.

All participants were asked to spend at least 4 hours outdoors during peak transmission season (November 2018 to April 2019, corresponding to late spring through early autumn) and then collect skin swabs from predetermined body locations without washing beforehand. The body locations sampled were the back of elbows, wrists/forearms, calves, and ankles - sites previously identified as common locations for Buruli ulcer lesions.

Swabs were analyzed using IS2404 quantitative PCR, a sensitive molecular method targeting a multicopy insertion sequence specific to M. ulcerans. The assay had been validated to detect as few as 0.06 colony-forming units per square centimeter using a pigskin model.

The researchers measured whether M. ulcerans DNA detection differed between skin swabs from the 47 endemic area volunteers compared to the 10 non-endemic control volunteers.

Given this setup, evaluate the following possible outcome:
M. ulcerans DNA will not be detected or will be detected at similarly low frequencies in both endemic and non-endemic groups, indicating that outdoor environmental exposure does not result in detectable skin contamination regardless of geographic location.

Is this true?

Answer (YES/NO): YES